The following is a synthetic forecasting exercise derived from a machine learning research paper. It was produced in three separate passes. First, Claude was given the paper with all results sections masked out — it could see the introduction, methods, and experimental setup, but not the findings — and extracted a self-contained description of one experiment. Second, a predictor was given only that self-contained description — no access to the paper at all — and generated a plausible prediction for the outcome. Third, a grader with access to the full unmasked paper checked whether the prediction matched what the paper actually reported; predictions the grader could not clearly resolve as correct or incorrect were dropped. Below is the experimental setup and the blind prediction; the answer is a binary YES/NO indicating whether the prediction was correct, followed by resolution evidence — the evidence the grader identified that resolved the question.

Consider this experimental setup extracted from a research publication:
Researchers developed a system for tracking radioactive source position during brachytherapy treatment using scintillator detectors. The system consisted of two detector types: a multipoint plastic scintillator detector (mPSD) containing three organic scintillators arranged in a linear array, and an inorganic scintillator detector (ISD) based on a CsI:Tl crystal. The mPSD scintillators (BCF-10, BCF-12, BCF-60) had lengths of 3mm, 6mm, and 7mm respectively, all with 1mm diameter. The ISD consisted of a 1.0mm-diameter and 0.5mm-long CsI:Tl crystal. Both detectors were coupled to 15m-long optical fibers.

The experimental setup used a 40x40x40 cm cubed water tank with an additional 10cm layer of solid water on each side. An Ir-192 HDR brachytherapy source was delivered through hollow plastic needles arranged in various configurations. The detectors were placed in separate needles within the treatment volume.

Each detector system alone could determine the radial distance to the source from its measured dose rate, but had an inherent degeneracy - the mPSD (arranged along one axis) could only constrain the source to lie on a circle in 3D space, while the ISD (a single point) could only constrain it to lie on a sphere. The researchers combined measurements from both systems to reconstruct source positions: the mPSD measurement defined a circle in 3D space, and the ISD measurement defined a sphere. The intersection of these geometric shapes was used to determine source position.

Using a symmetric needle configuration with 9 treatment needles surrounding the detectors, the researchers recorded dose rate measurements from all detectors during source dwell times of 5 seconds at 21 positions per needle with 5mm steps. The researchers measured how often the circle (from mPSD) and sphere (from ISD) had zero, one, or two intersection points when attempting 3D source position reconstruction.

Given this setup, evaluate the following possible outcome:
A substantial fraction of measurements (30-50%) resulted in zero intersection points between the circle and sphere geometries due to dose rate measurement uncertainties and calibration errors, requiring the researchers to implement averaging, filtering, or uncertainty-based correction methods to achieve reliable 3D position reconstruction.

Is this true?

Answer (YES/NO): NO